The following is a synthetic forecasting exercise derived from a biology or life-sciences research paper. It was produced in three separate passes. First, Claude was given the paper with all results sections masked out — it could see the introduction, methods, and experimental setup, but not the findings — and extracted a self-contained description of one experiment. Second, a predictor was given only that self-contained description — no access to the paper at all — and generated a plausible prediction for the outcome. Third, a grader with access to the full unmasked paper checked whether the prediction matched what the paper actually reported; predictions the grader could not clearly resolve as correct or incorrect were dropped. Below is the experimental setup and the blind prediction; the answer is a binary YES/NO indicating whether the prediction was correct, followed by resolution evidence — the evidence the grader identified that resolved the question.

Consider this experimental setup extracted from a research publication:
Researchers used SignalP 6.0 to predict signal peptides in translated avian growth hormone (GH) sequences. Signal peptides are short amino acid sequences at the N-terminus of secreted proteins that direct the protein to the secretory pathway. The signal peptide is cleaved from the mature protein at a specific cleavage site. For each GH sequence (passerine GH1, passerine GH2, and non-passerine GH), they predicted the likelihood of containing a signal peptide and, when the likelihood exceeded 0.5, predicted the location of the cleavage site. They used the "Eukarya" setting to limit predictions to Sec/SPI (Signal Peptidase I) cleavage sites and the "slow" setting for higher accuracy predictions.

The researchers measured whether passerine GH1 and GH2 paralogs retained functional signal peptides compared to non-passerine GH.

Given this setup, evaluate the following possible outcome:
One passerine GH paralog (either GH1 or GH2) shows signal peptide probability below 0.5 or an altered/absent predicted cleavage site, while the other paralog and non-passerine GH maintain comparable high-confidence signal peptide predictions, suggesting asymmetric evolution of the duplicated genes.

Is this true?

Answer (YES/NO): YES